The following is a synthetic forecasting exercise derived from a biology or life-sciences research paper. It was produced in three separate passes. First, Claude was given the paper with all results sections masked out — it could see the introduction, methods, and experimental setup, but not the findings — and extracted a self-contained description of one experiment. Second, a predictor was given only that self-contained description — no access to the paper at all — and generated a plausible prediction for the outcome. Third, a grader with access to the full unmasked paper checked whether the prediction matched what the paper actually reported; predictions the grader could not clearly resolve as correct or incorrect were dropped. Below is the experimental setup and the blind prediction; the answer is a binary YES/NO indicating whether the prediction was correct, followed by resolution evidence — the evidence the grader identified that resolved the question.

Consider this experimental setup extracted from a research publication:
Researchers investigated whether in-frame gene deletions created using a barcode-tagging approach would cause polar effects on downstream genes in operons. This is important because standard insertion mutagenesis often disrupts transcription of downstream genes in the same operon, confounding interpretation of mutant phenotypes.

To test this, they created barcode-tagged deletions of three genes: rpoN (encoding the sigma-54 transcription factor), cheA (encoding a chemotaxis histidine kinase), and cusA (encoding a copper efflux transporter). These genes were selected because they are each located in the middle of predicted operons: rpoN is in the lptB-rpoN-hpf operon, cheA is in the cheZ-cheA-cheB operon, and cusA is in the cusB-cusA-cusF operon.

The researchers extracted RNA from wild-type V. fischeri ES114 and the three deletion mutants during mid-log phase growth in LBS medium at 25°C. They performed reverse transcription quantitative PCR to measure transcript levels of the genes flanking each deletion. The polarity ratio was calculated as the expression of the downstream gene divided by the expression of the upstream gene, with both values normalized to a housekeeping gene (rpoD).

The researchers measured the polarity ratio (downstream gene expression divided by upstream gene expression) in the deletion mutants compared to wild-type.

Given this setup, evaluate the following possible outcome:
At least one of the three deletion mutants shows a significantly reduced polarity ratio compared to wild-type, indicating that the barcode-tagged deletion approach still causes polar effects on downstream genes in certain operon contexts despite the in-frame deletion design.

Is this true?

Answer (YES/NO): NO